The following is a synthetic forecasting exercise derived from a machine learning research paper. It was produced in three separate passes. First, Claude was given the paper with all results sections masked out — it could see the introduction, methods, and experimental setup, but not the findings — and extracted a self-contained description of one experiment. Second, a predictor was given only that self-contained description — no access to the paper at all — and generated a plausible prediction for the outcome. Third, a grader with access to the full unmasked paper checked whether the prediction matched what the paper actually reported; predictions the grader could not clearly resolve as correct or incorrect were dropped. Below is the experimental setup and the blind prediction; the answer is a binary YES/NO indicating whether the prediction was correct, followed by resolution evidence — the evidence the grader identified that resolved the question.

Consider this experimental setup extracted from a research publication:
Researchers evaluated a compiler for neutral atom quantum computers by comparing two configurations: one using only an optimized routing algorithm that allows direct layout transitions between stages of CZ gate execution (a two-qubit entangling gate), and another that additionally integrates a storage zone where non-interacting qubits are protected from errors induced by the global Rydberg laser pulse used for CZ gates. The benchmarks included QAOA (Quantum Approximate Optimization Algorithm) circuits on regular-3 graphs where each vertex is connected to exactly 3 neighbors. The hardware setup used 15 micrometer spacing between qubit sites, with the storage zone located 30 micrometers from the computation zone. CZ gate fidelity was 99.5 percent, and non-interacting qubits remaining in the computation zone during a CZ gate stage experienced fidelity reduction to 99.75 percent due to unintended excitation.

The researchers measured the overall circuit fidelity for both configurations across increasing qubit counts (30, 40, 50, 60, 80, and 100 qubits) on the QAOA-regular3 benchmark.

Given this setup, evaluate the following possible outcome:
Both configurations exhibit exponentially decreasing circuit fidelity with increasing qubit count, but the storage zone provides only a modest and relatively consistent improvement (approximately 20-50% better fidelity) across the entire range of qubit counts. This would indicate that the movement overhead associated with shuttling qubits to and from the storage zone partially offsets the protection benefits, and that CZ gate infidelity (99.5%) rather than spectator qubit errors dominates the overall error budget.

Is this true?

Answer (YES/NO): NO